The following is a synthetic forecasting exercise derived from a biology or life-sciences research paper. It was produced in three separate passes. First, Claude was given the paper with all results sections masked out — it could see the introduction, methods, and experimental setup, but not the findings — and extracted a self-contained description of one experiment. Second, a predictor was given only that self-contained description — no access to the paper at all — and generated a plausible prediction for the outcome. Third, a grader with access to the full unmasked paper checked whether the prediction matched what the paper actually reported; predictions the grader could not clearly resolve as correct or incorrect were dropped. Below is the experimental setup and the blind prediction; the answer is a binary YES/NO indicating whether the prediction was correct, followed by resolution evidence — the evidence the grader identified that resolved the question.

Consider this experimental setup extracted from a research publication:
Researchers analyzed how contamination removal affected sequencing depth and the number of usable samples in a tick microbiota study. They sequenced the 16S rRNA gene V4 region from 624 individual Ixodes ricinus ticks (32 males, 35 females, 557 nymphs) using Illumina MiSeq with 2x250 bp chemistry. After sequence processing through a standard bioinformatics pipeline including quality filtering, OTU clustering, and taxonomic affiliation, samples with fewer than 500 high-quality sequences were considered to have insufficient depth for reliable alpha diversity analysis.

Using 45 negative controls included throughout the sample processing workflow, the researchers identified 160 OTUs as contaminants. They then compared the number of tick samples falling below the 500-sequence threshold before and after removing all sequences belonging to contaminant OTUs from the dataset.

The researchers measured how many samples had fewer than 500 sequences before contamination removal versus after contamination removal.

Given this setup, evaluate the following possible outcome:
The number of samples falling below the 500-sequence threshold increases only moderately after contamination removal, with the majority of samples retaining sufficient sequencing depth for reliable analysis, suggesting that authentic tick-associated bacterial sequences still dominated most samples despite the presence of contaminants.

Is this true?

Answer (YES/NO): NO